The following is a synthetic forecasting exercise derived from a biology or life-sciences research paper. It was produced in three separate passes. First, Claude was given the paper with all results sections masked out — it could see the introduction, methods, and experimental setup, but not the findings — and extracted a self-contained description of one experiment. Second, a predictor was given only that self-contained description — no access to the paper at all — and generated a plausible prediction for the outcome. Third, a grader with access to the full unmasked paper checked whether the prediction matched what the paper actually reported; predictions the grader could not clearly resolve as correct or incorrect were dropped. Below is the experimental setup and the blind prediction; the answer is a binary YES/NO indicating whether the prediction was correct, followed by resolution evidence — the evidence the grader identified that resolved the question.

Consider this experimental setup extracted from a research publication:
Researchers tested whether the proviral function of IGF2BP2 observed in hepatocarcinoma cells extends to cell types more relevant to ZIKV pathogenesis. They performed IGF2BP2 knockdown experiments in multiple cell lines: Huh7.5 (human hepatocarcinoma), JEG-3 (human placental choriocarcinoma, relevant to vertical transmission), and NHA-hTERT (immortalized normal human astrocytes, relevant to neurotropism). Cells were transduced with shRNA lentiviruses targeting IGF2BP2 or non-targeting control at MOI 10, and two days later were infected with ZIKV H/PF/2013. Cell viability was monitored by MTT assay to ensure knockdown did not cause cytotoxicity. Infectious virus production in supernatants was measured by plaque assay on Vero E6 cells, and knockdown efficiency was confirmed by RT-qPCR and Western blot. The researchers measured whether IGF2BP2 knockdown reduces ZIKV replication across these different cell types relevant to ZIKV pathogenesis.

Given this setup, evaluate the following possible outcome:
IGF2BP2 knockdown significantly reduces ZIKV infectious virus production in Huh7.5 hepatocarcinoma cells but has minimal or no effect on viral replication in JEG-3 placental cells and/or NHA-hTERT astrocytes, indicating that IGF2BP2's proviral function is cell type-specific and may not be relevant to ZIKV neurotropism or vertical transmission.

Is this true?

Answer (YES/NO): NO